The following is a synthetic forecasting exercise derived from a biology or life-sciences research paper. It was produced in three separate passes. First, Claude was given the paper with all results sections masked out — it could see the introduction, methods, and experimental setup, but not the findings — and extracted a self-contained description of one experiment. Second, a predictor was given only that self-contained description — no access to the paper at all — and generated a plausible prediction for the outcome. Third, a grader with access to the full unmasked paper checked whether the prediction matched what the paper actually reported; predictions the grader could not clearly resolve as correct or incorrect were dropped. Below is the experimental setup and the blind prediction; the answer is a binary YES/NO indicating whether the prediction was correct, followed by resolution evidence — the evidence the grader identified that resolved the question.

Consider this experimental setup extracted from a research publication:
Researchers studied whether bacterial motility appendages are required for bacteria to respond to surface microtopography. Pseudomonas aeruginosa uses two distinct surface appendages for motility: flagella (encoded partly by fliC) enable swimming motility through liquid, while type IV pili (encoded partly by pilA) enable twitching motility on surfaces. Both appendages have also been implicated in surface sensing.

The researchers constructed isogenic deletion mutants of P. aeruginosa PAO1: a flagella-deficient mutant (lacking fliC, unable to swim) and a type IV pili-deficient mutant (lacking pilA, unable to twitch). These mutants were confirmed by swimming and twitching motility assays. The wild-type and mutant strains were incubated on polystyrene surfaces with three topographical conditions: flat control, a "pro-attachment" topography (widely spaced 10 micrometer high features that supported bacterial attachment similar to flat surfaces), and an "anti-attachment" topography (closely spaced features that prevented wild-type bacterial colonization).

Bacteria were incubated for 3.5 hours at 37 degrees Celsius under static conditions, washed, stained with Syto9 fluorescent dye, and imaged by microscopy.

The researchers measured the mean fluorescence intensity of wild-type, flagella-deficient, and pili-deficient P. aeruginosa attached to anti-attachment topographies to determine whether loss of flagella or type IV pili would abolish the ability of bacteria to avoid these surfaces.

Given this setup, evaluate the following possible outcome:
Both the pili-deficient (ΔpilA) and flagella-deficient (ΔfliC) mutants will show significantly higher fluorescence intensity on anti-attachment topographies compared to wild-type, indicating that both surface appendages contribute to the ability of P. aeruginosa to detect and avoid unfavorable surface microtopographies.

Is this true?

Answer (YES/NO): NO